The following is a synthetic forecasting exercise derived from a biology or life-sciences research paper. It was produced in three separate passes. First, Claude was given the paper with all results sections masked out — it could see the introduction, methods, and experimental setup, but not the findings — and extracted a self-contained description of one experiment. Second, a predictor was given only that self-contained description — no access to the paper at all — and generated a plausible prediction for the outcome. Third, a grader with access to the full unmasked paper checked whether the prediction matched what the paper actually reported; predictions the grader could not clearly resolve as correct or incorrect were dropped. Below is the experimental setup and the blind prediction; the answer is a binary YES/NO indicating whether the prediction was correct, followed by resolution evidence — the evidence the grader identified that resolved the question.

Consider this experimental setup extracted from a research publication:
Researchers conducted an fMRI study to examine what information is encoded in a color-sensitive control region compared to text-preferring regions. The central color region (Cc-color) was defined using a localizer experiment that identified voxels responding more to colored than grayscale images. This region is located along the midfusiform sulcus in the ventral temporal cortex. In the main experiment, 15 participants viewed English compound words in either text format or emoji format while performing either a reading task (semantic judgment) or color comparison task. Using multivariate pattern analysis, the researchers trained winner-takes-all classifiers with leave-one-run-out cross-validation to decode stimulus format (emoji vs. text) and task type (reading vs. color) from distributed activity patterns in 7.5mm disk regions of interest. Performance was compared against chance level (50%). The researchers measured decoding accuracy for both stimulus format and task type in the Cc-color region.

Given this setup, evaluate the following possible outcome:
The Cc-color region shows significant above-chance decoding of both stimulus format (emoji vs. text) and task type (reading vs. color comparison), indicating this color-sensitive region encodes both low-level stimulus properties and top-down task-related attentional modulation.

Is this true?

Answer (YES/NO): NO